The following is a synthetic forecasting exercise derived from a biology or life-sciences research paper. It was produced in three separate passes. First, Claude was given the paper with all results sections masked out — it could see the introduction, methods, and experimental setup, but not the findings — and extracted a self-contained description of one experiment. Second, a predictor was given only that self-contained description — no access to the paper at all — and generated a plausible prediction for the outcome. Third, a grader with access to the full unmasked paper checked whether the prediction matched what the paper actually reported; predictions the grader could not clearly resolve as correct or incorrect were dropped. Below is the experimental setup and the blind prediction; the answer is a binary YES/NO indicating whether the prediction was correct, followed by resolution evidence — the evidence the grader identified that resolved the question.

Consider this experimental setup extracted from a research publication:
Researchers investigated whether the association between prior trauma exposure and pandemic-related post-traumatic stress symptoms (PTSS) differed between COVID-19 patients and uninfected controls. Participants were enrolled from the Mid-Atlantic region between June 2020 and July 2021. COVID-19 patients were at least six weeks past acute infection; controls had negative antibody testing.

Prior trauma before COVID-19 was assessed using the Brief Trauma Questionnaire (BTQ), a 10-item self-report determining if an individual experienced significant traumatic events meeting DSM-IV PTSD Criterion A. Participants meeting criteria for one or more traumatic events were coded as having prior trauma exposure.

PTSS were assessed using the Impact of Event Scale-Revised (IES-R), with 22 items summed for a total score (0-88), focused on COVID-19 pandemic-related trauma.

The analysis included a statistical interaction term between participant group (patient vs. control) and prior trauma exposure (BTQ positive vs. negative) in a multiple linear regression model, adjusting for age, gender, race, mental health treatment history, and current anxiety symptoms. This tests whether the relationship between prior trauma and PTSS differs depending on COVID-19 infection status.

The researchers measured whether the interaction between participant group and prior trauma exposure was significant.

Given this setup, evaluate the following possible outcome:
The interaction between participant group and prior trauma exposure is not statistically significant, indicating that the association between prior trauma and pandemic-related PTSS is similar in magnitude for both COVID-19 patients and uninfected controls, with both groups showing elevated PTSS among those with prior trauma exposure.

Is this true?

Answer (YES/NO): NO